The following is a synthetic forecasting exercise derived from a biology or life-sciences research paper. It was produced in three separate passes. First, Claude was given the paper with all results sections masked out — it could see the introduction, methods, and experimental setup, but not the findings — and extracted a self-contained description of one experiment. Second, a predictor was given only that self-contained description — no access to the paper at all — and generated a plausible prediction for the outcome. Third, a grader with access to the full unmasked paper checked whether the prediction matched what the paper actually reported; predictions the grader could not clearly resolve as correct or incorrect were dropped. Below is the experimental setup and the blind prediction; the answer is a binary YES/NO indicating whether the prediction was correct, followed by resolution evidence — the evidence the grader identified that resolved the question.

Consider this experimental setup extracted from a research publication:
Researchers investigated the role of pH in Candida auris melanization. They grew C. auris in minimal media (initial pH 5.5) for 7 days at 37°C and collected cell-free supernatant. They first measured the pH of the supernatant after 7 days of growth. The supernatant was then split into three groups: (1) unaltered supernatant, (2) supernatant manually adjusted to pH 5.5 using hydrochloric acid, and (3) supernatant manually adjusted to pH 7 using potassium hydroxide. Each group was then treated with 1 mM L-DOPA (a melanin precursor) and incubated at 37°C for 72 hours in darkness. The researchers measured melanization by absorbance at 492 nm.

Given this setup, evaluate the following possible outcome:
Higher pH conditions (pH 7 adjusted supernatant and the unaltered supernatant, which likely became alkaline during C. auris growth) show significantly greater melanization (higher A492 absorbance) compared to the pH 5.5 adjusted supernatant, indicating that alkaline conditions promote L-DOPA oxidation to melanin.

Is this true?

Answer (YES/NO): YES